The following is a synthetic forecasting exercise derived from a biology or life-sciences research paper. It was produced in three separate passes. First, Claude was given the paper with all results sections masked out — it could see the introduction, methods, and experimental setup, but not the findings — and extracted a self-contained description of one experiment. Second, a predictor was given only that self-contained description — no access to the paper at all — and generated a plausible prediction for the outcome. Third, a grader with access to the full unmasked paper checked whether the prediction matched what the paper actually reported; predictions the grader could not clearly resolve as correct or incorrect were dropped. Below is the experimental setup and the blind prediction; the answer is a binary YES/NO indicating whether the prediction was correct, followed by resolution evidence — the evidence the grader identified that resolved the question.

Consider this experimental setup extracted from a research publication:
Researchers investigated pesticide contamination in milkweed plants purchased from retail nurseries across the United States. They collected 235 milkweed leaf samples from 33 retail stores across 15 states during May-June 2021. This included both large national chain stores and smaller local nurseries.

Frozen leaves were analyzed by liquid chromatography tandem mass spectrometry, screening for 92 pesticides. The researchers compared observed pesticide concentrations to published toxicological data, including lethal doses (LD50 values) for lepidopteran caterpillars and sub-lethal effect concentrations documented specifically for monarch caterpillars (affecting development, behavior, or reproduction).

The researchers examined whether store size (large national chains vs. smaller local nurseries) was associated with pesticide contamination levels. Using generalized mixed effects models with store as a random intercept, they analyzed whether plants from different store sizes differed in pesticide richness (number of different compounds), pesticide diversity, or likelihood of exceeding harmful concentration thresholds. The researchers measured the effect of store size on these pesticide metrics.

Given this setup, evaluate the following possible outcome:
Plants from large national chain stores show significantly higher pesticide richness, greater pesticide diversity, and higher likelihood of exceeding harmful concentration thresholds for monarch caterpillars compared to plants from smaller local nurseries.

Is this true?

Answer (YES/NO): NO